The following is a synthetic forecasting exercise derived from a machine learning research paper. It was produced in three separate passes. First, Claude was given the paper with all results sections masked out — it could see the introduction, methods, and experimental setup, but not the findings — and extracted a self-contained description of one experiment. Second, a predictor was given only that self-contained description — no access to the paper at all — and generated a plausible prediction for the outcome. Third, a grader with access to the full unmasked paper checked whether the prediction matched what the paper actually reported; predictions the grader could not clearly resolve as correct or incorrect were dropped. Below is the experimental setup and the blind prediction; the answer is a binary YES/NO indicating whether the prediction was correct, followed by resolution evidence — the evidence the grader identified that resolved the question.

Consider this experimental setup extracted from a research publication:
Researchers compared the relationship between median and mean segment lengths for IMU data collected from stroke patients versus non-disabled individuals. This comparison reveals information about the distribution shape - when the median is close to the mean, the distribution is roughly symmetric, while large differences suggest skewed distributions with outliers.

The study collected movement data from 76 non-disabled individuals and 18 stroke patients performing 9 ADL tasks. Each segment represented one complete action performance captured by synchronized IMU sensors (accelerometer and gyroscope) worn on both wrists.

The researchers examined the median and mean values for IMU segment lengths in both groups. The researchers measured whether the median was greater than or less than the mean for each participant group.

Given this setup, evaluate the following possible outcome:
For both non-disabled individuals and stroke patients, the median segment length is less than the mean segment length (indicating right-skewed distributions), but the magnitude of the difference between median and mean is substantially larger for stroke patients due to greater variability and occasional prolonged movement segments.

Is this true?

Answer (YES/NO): NO